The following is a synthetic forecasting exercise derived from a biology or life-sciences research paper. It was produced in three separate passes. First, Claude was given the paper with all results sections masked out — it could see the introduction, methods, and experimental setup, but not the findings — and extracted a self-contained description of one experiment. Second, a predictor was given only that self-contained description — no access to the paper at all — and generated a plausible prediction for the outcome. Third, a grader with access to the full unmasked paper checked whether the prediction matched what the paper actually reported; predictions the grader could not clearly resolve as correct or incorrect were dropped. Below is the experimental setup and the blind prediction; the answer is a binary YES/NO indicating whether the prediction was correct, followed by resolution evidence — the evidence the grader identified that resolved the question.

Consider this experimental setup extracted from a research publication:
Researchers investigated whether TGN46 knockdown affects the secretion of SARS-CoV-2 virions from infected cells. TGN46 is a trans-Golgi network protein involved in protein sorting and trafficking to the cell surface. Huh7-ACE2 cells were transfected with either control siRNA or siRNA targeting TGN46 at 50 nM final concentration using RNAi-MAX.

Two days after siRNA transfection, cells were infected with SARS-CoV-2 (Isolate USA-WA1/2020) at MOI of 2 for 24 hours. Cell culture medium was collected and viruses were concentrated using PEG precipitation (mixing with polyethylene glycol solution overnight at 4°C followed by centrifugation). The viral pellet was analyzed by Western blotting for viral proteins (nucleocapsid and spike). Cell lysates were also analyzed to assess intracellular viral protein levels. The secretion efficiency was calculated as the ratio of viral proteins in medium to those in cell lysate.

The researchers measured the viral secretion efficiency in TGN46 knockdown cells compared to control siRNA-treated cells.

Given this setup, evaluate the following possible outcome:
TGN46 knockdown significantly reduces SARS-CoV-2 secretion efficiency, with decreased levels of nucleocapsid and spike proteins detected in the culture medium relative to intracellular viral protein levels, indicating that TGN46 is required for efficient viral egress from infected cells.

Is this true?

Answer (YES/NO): NO